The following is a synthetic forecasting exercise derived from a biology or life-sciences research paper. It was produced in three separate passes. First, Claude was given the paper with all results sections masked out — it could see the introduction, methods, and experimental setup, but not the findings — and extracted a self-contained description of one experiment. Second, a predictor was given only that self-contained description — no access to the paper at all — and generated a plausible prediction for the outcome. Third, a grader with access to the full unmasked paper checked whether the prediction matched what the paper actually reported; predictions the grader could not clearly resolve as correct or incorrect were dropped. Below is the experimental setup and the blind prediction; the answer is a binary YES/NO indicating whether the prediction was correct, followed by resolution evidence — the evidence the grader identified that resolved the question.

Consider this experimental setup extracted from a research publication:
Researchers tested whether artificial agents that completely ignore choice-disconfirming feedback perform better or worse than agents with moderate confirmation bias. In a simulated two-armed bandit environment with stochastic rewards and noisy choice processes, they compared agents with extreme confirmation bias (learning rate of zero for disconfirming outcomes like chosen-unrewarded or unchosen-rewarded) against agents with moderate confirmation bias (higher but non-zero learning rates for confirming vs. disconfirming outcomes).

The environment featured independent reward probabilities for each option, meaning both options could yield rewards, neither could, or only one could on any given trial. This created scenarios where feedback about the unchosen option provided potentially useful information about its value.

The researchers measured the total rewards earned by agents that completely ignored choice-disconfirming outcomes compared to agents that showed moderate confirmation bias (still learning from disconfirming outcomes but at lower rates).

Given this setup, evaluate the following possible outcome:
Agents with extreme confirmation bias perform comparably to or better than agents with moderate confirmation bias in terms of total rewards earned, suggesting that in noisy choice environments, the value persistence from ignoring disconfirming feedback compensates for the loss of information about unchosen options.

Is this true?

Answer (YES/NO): NO